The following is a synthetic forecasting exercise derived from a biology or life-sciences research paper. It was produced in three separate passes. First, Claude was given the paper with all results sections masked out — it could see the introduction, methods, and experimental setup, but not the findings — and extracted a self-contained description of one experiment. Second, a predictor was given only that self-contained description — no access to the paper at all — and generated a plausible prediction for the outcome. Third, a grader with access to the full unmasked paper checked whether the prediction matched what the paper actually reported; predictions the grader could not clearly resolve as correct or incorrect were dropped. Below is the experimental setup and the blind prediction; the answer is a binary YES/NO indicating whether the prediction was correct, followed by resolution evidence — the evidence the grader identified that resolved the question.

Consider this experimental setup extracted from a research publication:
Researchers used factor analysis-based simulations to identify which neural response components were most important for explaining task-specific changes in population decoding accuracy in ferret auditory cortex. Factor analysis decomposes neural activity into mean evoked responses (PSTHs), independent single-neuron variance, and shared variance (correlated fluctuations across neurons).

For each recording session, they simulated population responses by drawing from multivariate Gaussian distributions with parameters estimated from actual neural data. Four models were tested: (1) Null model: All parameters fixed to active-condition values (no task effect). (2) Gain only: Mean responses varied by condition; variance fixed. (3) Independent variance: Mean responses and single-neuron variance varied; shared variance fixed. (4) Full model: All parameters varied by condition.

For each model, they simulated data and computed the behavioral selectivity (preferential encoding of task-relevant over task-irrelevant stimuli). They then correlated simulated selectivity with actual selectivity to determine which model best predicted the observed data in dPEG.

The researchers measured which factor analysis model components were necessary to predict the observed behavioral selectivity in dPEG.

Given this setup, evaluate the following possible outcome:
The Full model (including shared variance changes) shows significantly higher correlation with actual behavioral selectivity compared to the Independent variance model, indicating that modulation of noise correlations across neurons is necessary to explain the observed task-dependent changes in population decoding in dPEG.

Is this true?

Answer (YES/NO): NO